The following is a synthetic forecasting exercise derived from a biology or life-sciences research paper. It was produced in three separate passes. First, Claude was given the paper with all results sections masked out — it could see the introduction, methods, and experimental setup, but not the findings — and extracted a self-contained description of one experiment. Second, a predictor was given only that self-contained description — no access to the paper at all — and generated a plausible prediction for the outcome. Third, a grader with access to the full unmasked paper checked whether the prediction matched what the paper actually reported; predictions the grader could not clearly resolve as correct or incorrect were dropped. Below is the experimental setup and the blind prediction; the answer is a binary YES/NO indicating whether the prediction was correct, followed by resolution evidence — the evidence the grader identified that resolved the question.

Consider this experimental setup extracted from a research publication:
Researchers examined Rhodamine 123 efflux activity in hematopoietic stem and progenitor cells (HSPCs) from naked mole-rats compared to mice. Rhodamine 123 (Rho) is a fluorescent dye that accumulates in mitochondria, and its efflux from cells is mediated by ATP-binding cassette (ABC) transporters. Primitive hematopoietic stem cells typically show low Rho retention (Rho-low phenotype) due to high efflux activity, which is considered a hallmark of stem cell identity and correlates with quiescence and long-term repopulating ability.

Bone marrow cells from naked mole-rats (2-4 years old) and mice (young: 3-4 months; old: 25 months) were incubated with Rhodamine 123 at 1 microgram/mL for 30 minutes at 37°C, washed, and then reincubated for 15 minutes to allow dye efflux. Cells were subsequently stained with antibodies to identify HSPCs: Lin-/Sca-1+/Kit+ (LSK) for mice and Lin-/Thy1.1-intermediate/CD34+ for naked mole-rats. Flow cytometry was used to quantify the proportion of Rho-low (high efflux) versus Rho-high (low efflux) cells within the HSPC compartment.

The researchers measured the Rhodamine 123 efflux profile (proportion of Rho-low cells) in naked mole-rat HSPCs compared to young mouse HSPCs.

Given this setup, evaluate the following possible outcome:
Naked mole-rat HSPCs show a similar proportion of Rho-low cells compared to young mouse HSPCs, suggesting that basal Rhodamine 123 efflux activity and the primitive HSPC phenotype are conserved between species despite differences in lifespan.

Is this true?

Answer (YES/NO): NO